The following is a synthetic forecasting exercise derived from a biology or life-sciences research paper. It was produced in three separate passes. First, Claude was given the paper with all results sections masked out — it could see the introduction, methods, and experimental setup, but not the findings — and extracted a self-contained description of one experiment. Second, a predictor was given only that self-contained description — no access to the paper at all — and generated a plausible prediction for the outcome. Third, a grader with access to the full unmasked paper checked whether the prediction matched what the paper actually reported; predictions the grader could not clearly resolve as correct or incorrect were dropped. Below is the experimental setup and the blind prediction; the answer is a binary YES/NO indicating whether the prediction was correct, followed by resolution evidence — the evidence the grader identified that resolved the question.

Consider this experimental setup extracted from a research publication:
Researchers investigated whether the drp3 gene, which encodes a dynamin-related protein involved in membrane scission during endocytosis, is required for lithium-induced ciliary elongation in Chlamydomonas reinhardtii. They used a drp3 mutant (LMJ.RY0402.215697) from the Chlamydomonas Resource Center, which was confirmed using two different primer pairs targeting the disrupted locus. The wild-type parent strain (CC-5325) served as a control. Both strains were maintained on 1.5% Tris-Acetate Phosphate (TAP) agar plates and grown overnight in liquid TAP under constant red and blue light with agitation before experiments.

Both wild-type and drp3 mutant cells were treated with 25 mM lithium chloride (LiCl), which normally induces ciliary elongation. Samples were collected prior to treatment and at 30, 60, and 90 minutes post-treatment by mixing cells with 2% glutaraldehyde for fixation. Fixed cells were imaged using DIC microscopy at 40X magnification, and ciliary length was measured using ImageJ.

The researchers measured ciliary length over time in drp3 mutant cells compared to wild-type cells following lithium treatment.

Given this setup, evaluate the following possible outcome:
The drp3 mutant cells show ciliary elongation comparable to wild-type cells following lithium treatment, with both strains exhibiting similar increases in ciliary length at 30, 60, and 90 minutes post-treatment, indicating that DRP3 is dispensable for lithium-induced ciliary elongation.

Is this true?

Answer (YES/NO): NO